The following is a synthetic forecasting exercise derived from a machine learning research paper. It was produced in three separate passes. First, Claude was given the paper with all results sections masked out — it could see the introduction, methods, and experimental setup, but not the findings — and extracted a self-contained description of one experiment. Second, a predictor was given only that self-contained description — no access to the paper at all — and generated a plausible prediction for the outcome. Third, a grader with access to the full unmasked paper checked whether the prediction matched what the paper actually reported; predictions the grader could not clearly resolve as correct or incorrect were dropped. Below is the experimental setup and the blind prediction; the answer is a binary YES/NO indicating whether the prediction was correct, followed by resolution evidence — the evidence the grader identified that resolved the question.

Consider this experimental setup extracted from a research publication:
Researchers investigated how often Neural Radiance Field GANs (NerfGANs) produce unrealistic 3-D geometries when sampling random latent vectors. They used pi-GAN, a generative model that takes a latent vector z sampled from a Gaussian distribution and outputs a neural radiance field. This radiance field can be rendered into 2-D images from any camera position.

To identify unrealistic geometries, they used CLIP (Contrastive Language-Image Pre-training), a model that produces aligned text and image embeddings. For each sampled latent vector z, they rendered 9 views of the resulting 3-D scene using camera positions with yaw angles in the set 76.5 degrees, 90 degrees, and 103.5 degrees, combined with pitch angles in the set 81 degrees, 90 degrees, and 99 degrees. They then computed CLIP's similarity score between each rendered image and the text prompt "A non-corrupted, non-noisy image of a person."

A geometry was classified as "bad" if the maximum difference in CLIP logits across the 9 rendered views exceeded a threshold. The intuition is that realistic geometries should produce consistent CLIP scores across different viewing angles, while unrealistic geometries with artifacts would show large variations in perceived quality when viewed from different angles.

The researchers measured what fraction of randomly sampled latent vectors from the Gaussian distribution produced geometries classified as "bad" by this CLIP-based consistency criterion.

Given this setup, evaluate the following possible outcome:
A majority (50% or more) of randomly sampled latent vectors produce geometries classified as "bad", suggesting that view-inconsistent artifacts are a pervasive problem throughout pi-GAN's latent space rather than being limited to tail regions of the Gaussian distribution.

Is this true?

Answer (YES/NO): NO